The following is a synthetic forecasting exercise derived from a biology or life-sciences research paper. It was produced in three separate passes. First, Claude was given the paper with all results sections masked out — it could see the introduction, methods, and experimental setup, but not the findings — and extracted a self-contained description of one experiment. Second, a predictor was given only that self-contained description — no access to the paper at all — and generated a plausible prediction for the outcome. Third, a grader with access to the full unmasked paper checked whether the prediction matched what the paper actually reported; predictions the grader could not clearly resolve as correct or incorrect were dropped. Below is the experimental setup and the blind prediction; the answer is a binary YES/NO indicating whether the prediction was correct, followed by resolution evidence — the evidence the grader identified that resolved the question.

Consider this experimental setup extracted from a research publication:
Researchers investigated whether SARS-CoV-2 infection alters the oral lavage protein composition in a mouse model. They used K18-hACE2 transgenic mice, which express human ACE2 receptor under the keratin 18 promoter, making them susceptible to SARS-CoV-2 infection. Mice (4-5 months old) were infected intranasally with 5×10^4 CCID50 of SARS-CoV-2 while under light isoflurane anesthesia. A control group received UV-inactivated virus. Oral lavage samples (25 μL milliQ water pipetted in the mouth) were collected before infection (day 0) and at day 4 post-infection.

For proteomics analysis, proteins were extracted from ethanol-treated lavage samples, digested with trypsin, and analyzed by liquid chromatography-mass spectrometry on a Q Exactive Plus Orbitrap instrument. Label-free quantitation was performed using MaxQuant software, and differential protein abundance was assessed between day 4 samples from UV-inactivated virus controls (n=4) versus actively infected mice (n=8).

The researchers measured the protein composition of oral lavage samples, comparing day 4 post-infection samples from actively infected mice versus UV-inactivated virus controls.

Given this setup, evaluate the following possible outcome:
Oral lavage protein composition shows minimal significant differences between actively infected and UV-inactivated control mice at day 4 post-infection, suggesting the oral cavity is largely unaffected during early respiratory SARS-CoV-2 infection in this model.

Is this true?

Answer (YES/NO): NO